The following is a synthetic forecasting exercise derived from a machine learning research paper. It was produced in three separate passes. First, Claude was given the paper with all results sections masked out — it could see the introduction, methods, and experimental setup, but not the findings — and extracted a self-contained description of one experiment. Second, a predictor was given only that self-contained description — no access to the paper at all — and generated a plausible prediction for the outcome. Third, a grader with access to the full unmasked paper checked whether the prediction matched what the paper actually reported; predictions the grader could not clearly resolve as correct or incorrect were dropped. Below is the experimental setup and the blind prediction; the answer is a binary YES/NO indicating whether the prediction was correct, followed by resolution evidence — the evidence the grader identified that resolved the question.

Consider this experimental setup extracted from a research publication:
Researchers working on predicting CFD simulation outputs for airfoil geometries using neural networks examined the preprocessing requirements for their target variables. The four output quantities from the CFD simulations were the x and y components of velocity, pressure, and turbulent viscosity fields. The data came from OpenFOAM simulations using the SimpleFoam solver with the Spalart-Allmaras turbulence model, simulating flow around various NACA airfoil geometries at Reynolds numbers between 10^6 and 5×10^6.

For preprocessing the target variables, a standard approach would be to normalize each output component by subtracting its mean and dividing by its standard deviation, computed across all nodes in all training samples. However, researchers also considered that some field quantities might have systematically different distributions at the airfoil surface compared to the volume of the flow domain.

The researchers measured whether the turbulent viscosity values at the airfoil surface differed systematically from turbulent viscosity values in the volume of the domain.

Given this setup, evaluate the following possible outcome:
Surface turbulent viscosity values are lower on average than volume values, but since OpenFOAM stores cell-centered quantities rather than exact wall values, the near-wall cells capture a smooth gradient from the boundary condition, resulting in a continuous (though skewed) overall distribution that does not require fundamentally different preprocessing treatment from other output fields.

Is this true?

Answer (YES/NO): NO